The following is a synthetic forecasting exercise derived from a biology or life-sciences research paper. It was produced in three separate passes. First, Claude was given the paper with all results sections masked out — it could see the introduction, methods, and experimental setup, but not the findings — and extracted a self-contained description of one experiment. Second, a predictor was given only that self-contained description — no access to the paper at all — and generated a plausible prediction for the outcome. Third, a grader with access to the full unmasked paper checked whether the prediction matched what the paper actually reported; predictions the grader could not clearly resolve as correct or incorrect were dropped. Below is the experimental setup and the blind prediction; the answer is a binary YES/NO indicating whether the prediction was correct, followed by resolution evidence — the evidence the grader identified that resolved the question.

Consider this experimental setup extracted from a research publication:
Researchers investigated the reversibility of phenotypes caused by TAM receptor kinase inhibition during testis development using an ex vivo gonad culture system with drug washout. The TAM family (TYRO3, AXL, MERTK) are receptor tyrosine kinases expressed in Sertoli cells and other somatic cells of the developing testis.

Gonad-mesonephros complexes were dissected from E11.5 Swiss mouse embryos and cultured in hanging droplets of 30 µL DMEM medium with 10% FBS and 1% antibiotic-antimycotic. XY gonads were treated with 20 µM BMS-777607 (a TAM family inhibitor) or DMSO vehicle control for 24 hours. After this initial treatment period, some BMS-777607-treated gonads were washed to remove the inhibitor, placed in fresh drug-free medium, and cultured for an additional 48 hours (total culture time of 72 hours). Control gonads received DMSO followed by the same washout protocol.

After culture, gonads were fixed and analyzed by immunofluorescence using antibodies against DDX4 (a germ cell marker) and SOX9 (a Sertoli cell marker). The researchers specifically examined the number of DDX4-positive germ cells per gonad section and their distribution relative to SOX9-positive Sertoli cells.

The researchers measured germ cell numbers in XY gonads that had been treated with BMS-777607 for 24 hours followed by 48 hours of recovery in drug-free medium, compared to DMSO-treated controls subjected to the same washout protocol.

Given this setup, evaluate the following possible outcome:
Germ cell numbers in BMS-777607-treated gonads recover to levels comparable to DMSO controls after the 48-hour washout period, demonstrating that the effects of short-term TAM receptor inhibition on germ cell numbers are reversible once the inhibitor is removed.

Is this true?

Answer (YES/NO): NO